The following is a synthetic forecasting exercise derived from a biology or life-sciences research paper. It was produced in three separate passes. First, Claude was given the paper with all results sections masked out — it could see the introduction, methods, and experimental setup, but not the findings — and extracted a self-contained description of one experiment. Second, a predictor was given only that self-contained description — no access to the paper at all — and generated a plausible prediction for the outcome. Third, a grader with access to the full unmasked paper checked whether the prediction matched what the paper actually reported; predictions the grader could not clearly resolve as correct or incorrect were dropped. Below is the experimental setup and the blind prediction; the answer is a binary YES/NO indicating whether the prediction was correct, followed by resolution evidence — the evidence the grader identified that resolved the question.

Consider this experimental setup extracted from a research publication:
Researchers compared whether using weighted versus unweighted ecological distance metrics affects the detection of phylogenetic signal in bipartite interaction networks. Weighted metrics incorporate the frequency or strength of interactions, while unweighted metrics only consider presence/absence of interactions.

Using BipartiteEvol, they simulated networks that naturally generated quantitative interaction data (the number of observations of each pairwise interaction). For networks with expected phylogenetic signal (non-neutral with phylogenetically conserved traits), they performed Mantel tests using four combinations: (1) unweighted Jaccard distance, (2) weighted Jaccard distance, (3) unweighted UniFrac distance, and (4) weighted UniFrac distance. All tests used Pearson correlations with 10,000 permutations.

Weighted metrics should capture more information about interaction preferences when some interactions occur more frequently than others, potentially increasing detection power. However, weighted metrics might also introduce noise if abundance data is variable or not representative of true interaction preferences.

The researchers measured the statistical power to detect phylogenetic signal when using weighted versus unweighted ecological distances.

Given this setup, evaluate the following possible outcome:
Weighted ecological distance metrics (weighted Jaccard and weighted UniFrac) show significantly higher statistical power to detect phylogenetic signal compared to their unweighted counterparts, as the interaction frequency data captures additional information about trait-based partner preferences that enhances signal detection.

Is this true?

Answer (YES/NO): NO